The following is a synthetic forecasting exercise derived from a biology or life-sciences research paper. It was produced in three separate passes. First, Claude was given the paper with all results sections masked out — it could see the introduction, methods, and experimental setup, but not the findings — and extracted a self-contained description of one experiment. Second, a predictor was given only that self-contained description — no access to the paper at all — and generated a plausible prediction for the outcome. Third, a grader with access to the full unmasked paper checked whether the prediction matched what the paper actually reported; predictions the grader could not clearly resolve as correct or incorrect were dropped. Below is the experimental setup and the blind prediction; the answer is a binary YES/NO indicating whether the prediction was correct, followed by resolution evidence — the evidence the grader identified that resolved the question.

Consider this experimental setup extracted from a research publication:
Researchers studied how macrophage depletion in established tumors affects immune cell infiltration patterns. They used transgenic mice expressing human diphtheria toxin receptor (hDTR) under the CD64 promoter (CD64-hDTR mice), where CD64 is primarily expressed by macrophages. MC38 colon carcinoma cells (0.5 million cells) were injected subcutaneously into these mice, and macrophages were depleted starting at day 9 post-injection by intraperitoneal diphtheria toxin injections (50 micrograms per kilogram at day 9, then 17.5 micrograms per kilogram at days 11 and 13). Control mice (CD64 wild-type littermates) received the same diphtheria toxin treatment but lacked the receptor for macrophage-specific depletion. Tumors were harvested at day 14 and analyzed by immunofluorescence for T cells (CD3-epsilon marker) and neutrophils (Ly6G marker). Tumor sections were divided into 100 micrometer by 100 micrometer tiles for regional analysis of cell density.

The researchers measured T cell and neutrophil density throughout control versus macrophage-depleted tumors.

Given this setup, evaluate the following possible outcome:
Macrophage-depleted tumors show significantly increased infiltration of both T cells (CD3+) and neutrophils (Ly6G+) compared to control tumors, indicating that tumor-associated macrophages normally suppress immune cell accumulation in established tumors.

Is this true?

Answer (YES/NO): YES